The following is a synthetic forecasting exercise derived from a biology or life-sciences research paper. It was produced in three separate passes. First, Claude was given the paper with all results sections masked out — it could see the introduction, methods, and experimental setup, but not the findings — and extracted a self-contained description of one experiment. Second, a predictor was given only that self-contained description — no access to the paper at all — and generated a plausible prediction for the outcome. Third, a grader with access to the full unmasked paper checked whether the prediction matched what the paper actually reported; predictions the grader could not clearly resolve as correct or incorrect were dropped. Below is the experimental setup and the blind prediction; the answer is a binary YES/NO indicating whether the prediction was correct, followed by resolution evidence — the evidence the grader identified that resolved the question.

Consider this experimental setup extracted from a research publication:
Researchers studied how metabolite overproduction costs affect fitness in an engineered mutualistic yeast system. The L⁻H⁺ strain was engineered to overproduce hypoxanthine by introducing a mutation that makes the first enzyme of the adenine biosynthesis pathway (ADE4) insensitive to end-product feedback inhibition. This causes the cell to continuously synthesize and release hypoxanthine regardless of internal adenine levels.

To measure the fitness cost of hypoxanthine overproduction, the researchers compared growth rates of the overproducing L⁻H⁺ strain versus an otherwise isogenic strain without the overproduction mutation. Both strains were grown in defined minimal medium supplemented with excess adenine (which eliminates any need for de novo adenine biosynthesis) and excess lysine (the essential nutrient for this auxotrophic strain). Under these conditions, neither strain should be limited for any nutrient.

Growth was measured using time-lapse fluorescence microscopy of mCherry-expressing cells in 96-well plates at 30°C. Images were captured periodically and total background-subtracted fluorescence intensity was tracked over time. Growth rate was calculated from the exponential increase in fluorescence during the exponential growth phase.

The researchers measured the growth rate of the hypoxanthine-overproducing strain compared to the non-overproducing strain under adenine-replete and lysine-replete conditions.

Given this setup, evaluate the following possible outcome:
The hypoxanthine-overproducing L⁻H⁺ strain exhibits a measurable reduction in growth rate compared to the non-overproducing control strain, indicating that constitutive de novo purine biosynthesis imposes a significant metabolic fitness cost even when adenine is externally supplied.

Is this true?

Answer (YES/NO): YES